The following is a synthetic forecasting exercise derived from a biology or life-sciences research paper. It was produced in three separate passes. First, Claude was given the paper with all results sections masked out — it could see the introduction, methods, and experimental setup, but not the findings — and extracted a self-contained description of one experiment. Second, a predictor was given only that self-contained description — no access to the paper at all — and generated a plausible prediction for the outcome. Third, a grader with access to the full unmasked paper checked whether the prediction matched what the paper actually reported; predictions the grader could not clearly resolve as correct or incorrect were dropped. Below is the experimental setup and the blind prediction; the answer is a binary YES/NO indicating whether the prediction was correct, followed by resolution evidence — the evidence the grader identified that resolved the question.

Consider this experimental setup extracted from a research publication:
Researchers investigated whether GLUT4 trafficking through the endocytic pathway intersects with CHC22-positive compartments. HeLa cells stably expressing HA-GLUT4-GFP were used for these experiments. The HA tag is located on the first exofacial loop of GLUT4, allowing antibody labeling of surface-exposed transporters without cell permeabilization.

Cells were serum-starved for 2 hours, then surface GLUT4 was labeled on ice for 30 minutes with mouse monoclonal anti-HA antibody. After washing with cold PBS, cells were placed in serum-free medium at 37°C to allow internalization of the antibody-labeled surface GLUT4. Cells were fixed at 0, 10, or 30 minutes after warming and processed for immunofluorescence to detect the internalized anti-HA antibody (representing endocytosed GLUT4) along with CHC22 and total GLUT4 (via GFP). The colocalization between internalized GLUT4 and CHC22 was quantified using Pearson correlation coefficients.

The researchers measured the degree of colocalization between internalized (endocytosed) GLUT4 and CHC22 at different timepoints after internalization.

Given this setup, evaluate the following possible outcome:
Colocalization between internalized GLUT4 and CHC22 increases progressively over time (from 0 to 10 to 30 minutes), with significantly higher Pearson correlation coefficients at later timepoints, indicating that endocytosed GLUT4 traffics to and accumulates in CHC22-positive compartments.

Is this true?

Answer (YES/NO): YES